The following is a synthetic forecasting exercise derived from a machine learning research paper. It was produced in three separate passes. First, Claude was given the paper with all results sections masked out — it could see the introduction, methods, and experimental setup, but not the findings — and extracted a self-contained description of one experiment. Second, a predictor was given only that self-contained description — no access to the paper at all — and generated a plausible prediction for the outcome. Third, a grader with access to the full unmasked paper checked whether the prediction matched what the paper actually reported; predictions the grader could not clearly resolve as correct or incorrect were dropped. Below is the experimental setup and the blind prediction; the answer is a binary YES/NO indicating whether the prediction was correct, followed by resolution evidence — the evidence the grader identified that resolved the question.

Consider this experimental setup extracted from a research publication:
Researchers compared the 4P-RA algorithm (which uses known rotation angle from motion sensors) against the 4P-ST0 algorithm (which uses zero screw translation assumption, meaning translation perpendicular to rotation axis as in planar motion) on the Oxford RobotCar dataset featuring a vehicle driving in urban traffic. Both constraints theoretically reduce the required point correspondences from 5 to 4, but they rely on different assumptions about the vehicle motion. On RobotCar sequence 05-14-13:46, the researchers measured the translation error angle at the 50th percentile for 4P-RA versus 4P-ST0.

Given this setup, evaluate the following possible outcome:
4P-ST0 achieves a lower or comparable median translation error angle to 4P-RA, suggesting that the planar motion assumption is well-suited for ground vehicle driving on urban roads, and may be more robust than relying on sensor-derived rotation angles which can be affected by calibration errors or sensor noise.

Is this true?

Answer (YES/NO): YES